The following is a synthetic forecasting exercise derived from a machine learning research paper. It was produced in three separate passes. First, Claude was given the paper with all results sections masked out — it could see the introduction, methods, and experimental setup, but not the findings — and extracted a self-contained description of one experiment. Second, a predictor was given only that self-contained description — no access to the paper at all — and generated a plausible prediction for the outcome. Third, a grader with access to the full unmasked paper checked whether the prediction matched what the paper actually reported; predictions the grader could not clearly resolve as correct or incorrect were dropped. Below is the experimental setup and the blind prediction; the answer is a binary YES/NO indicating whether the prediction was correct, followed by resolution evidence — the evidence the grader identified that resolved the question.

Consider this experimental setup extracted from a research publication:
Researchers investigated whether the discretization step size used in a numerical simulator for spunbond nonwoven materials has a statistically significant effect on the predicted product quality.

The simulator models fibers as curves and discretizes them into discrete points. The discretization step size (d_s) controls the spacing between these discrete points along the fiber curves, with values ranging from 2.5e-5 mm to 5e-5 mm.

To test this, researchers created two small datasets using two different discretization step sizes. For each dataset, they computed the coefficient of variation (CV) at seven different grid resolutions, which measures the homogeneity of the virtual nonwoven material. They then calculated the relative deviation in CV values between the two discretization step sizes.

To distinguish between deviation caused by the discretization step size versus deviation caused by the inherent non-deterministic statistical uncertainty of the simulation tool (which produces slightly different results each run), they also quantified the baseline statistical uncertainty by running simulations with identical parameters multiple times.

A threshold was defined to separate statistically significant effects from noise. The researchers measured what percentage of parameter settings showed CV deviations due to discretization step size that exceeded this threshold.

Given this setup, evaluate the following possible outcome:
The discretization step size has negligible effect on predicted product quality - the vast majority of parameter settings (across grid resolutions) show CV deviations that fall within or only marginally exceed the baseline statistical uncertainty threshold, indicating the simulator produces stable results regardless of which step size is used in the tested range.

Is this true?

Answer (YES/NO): YES